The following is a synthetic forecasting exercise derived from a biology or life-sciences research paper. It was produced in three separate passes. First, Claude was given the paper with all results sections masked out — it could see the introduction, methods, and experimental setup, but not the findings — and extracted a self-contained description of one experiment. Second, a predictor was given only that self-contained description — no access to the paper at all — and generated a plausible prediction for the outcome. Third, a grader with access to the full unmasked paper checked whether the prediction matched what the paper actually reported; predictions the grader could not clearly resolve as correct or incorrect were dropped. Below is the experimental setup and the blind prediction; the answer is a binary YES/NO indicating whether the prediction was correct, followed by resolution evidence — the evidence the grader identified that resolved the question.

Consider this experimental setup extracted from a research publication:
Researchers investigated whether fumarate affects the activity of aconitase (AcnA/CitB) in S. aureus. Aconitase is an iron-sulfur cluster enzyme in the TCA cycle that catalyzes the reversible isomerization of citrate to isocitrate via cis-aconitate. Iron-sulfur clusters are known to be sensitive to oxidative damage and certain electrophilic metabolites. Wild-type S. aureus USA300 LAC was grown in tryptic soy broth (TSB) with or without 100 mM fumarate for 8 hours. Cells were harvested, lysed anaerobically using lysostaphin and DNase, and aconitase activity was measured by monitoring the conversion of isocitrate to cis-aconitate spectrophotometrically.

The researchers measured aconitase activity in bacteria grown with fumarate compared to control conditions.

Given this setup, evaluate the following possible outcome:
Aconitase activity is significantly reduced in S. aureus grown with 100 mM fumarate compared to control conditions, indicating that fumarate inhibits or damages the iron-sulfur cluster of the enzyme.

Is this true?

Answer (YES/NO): YES